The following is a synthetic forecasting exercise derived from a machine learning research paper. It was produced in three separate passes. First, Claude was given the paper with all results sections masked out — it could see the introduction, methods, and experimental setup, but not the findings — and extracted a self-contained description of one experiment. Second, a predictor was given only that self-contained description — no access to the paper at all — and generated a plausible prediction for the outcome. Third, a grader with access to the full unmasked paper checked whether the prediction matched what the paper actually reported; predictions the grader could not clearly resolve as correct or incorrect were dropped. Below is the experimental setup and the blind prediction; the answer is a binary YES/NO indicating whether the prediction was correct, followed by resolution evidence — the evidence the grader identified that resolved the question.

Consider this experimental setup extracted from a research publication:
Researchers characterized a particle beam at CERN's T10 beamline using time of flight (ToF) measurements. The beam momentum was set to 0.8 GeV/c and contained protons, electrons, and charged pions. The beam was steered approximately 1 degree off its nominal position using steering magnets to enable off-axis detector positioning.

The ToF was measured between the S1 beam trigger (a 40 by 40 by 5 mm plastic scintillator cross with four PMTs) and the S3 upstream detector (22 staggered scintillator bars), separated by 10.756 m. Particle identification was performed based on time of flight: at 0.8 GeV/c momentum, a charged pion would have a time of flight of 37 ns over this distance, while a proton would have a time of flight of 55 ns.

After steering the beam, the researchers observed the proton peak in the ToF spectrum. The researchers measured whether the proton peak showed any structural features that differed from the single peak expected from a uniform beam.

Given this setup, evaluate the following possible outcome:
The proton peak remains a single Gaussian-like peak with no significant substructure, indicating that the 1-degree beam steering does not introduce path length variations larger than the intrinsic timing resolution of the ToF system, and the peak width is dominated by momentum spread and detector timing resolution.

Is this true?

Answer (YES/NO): NO